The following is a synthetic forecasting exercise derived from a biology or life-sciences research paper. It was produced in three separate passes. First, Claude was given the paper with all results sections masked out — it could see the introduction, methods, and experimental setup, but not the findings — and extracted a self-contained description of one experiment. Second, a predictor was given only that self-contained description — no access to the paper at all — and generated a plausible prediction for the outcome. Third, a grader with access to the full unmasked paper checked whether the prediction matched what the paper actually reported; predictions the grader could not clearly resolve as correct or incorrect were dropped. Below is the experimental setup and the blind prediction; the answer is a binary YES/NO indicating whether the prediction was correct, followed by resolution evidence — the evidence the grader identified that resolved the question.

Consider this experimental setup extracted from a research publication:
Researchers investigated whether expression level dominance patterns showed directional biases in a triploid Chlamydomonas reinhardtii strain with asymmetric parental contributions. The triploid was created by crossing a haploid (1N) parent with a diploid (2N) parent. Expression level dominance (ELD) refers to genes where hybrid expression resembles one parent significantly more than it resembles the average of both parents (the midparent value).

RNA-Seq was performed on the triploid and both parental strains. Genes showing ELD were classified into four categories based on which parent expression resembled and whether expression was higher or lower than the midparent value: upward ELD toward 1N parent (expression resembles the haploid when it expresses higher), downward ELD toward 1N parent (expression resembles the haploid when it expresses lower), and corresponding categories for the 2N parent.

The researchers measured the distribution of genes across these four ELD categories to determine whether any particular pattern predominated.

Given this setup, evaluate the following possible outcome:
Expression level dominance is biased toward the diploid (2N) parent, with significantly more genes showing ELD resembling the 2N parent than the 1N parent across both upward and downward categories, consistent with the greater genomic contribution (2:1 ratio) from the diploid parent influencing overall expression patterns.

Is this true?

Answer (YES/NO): NO